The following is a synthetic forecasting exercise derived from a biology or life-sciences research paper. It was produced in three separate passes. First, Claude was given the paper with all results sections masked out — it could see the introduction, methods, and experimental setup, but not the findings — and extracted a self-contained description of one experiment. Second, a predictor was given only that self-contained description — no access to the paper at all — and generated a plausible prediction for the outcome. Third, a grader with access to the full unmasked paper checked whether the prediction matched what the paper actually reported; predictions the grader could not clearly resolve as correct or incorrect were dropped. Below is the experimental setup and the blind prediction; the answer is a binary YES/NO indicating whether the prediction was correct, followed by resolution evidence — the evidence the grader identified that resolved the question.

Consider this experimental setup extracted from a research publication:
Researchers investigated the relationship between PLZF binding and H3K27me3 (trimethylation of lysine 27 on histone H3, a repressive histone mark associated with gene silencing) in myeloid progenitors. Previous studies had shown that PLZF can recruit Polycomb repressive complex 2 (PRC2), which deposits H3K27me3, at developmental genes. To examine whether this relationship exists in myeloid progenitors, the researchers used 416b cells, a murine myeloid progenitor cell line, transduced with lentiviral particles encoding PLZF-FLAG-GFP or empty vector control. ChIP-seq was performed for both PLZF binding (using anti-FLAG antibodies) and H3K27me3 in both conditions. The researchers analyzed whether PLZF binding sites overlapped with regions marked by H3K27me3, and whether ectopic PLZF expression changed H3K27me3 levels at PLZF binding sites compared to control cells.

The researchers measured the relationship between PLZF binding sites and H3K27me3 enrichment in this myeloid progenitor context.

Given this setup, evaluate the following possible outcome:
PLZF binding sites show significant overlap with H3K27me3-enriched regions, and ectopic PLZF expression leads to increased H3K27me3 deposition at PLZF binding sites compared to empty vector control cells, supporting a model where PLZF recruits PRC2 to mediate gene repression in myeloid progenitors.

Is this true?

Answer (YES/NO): NO